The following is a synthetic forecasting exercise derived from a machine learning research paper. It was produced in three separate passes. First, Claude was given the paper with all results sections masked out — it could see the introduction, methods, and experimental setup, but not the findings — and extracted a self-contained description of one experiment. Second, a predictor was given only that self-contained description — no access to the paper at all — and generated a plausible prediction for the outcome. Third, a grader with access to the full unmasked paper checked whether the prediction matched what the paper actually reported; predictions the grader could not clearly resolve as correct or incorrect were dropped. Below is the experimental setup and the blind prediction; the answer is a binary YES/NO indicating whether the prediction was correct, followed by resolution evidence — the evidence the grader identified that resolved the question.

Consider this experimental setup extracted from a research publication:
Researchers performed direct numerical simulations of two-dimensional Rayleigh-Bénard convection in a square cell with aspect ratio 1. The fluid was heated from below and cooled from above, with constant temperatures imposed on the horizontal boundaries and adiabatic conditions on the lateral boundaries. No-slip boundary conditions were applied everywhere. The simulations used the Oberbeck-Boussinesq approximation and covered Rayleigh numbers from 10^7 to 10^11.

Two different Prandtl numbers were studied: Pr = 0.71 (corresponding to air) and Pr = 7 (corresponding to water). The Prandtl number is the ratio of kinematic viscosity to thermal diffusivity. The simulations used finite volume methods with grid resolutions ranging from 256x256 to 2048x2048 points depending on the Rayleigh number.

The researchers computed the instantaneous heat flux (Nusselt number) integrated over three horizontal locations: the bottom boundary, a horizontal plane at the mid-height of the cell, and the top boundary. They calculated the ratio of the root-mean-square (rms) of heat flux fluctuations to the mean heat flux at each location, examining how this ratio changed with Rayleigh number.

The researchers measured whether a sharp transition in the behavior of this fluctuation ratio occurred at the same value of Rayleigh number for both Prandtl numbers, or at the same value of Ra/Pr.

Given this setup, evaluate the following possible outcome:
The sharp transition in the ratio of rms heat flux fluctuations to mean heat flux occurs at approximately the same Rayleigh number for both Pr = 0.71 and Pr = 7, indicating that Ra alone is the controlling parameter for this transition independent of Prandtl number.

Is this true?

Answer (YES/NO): NO